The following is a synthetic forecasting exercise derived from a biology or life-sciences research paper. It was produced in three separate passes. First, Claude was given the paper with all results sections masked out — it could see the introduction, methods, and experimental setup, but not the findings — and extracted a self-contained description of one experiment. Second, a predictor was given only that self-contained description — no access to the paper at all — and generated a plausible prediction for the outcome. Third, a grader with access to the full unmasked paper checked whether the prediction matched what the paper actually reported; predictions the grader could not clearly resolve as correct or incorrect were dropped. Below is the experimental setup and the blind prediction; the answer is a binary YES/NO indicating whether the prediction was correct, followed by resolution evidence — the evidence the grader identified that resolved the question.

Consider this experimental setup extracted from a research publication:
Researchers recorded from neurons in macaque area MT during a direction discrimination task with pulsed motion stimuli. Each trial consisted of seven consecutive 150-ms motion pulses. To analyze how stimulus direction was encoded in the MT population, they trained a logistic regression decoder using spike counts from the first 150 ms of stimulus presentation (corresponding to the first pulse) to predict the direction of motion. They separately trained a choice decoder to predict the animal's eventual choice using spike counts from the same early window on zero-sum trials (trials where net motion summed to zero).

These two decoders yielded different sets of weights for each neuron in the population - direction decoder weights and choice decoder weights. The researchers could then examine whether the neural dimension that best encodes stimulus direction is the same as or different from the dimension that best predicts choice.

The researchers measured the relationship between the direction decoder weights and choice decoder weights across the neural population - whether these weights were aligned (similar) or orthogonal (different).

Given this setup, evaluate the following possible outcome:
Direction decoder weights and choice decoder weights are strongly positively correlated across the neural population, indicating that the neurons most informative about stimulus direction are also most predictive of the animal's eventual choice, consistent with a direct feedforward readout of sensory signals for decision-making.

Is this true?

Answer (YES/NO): NO